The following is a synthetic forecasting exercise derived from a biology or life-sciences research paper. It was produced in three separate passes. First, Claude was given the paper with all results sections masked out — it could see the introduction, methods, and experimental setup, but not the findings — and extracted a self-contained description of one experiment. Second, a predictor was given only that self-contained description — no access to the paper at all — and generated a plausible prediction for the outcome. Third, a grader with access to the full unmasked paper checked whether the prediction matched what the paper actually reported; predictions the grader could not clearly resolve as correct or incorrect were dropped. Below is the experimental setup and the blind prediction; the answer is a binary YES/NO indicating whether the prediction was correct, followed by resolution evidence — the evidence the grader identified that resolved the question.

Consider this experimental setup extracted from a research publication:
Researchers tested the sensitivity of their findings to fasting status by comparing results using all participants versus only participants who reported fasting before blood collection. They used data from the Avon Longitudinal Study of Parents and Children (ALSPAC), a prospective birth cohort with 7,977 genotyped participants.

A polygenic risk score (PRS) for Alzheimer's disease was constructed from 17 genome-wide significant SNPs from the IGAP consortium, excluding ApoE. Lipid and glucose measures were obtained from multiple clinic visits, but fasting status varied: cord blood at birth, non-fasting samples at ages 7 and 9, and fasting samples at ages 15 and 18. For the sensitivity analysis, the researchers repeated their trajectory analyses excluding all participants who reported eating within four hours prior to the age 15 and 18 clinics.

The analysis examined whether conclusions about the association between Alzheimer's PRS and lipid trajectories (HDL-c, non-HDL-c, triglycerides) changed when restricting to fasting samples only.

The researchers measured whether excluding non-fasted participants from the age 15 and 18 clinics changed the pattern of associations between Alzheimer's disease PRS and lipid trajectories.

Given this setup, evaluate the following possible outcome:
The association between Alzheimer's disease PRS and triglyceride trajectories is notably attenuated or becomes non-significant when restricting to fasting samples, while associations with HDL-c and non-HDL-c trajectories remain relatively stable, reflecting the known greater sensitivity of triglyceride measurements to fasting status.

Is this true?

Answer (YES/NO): NO